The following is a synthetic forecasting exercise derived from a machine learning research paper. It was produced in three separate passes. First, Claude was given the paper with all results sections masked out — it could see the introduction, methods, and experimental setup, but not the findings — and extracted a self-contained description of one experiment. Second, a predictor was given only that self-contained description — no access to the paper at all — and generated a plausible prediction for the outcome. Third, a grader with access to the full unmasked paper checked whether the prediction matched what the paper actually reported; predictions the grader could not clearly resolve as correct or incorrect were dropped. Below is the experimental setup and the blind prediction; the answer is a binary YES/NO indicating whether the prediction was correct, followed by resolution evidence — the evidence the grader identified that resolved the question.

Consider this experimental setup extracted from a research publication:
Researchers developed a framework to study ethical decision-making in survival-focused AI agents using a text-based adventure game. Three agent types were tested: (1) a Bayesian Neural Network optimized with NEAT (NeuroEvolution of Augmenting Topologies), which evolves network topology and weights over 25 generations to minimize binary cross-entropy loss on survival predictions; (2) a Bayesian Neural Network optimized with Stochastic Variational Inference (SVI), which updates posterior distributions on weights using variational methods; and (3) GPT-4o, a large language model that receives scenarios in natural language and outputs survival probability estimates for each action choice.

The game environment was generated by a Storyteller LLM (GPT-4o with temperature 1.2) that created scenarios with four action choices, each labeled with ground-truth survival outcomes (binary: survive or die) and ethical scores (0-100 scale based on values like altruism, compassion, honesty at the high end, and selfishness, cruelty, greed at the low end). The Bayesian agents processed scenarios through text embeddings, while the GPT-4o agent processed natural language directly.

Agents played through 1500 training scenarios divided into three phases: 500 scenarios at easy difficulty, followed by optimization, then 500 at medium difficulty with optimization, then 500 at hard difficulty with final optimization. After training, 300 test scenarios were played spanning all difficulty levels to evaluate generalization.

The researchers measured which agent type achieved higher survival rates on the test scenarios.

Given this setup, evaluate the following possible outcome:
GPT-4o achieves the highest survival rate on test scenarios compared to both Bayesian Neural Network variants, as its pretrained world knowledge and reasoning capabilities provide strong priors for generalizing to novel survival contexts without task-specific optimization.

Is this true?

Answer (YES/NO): YES